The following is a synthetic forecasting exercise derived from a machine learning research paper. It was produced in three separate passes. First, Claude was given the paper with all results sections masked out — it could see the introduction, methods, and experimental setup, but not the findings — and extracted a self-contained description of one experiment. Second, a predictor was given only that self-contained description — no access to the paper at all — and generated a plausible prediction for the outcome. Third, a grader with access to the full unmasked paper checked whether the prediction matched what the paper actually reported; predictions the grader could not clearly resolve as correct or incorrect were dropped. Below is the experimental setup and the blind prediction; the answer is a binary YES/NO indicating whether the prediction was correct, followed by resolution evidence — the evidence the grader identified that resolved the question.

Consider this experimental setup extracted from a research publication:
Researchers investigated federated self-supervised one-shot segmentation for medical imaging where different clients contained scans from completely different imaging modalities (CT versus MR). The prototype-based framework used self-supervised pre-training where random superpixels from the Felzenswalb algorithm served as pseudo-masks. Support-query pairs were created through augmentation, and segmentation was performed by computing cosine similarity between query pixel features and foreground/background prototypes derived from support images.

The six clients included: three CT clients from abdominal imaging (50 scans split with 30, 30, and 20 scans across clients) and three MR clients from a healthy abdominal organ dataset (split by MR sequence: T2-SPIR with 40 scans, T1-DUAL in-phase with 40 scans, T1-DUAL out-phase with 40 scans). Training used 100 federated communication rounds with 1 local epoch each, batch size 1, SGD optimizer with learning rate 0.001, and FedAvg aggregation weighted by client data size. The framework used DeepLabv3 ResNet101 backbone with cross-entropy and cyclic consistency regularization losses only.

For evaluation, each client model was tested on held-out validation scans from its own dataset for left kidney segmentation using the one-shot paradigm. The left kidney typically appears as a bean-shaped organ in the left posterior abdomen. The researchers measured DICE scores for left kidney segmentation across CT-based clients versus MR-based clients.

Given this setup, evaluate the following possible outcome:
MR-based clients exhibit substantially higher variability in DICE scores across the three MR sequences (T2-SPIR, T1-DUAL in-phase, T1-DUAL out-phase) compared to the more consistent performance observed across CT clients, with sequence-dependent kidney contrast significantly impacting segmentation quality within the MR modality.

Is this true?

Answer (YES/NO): YES